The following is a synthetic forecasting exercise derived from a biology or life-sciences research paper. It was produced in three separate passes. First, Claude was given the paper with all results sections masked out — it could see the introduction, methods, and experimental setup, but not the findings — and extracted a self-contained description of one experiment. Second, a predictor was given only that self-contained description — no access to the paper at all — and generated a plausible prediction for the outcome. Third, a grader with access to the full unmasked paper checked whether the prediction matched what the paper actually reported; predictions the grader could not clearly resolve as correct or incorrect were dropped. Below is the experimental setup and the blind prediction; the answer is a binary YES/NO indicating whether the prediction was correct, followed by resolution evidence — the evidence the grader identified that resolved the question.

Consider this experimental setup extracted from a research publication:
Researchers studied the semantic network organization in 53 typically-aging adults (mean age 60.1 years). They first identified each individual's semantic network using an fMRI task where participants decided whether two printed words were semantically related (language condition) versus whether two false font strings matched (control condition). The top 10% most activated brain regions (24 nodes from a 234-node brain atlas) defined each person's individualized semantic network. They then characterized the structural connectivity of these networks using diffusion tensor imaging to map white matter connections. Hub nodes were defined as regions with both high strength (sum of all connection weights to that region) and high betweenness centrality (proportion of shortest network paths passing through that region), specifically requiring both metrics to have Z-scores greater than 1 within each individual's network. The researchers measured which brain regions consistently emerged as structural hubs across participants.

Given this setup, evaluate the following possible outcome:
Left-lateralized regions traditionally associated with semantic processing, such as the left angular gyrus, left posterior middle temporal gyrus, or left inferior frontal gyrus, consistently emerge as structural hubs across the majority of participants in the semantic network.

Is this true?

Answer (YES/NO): YES